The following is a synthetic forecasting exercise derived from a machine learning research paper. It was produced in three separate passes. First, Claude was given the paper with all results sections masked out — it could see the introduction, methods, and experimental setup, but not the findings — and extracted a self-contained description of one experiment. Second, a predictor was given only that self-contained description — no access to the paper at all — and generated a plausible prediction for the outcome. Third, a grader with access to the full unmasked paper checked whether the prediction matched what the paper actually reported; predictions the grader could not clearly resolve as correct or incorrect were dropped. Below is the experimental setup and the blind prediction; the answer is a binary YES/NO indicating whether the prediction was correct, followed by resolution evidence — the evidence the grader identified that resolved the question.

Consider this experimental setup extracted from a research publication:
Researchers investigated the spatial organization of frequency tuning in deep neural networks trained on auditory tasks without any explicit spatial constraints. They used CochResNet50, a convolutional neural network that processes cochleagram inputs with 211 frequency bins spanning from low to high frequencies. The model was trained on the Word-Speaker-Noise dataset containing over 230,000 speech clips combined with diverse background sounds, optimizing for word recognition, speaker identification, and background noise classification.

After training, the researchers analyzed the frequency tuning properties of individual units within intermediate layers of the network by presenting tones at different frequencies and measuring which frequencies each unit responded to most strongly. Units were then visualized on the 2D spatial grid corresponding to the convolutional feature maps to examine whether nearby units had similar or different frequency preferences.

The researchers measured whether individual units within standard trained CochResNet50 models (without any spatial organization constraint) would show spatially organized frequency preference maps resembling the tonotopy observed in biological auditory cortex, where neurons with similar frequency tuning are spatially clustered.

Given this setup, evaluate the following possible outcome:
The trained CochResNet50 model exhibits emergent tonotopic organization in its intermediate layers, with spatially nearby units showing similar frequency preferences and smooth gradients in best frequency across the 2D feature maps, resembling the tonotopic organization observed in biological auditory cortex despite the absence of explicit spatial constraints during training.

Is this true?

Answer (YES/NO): NO